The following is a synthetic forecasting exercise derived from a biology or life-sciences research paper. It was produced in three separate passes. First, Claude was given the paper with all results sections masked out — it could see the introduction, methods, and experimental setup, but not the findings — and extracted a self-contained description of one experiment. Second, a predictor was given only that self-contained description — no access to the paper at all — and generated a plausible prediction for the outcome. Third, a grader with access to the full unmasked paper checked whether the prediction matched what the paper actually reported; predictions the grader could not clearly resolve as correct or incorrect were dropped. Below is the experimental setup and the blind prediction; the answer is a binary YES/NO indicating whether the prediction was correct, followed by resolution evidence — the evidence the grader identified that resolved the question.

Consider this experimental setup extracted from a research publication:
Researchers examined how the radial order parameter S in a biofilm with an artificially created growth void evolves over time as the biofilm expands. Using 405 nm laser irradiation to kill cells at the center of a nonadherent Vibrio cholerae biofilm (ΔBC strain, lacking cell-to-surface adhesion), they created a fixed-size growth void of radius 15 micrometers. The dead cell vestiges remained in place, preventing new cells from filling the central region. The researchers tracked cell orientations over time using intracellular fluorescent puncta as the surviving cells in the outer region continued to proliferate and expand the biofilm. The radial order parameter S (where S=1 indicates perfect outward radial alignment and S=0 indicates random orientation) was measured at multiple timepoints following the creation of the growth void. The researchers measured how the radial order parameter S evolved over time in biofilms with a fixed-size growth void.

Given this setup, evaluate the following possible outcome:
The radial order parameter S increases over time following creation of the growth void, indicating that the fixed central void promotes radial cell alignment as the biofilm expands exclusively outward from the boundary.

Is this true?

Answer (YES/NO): YES